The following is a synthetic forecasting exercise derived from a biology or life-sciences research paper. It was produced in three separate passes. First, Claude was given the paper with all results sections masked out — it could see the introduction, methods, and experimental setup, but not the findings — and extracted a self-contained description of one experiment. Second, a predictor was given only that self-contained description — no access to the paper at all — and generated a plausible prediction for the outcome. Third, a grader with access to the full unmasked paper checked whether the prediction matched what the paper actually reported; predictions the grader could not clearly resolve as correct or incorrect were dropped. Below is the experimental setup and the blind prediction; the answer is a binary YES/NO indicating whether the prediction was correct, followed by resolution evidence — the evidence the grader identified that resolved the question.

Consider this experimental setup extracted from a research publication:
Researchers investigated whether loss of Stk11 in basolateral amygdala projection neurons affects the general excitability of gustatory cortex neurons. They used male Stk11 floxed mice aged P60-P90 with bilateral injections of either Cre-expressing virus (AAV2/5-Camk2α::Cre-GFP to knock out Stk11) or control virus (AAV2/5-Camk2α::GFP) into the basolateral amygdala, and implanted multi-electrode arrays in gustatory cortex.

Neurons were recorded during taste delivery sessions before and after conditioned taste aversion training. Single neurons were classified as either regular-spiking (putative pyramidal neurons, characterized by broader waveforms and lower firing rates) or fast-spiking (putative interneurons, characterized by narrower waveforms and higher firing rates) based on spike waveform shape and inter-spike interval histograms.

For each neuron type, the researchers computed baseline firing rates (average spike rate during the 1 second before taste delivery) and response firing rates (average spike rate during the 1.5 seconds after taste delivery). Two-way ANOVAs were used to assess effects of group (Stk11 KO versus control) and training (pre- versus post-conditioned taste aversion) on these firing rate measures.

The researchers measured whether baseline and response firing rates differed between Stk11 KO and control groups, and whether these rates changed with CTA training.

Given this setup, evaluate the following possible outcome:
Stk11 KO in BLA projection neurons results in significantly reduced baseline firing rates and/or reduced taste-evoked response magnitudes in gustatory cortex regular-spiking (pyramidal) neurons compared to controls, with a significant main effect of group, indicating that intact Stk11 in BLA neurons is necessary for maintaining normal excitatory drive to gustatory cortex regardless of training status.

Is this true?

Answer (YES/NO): NO